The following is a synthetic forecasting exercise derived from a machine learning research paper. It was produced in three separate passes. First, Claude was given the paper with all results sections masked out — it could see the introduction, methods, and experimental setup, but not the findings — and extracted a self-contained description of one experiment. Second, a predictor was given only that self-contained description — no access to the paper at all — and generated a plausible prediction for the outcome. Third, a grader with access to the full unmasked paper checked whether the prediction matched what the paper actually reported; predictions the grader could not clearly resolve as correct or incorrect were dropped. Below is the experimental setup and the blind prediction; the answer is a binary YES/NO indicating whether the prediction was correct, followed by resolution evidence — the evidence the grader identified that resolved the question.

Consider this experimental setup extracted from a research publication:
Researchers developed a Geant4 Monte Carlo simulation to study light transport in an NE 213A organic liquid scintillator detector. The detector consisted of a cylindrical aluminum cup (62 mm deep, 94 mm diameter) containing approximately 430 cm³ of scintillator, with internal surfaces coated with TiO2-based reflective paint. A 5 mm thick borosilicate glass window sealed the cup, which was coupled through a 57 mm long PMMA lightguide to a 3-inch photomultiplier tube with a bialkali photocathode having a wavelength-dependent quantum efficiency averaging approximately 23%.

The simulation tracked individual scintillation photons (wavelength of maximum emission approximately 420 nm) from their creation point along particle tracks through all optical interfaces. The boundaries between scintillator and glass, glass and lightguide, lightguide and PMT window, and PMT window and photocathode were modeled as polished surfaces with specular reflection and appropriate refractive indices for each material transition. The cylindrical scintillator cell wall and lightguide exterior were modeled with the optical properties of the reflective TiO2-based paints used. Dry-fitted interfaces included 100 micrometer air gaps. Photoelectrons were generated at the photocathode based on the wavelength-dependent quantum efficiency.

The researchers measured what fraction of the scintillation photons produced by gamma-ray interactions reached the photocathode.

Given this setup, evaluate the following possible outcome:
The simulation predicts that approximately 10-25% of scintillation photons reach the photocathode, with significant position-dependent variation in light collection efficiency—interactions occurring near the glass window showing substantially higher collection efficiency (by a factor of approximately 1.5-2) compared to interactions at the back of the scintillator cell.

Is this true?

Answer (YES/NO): NO